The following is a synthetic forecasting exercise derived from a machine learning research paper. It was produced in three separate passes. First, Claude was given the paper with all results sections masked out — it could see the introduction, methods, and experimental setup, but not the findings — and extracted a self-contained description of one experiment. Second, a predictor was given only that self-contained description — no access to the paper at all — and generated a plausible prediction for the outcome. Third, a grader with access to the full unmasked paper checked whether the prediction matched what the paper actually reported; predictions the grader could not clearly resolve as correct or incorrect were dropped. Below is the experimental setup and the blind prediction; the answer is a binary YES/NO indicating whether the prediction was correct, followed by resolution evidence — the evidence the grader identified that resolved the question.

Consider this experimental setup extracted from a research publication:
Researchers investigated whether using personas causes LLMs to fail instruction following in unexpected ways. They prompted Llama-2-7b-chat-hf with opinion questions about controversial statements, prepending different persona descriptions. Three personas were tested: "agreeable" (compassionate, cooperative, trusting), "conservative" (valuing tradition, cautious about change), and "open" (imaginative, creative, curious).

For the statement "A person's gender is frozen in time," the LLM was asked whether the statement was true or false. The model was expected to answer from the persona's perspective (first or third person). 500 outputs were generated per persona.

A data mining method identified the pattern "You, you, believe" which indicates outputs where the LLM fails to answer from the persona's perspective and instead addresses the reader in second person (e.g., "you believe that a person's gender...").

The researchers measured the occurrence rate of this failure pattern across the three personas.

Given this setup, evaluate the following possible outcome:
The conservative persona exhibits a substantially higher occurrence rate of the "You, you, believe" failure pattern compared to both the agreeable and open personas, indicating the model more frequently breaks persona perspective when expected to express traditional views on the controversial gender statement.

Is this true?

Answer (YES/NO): NO